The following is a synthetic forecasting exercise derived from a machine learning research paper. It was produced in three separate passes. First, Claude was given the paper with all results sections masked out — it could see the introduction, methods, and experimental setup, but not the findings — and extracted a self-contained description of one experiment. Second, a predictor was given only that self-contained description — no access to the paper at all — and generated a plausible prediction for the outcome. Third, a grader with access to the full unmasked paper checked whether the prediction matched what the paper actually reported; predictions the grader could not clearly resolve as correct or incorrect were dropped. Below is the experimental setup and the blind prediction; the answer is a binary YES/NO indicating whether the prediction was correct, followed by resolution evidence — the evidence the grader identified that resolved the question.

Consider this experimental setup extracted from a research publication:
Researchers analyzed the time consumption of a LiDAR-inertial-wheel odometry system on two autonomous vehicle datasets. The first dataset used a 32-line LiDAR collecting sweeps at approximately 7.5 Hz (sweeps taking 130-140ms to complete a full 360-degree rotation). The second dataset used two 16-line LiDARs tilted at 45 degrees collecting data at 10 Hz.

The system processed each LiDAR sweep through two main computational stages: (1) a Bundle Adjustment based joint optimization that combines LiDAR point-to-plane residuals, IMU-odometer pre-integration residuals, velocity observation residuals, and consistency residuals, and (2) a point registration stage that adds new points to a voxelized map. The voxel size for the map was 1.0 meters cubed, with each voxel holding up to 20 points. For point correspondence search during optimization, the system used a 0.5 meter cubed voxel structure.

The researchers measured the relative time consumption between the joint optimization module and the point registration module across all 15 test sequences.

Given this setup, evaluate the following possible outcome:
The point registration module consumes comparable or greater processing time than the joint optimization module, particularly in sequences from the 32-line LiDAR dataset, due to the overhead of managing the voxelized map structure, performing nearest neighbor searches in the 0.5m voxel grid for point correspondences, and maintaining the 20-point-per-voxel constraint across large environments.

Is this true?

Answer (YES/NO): NO